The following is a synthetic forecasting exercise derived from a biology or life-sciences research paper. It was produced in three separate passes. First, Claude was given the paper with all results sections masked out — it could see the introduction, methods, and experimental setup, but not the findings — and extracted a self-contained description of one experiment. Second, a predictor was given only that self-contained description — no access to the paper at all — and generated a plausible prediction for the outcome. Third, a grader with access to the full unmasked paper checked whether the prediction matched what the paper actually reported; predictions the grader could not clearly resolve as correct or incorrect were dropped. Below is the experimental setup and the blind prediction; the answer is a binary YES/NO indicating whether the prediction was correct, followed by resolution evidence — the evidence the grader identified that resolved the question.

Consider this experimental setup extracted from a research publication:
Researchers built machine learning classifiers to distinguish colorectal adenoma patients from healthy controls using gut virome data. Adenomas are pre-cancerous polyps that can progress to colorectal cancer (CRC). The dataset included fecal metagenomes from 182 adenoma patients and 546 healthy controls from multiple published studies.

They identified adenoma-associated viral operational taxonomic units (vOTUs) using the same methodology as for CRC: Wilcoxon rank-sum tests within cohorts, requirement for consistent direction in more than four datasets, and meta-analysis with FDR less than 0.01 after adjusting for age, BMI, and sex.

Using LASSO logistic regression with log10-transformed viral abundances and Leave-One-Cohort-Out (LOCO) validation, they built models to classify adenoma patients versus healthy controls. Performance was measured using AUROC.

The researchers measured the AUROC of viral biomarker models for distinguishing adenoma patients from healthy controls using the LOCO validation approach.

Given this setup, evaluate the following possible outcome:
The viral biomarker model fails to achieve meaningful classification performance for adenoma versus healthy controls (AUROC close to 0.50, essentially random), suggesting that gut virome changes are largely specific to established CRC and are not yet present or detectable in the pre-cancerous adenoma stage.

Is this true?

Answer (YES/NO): NO